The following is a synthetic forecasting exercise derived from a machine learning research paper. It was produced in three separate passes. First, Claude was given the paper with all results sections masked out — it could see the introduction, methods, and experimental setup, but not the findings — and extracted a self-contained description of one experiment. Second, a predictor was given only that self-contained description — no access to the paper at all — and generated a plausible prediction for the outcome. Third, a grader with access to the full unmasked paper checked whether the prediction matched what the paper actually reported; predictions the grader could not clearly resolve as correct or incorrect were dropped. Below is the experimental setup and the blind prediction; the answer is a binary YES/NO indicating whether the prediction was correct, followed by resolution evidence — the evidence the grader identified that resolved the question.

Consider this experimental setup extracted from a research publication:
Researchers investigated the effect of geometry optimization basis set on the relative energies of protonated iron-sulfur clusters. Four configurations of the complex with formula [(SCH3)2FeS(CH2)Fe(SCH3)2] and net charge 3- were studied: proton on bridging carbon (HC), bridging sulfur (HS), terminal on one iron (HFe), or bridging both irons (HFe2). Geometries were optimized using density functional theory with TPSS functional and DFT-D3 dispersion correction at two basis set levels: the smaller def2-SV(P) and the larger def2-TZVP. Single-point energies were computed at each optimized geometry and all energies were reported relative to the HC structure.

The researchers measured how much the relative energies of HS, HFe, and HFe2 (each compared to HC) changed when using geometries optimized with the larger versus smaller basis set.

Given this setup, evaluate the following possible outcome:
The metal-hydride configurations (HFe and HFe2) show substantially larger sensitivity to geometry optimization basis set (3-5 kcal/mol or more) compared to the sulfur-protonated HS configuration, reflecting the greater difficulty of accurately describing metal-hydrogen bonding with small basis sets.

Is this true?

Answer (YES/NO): NO